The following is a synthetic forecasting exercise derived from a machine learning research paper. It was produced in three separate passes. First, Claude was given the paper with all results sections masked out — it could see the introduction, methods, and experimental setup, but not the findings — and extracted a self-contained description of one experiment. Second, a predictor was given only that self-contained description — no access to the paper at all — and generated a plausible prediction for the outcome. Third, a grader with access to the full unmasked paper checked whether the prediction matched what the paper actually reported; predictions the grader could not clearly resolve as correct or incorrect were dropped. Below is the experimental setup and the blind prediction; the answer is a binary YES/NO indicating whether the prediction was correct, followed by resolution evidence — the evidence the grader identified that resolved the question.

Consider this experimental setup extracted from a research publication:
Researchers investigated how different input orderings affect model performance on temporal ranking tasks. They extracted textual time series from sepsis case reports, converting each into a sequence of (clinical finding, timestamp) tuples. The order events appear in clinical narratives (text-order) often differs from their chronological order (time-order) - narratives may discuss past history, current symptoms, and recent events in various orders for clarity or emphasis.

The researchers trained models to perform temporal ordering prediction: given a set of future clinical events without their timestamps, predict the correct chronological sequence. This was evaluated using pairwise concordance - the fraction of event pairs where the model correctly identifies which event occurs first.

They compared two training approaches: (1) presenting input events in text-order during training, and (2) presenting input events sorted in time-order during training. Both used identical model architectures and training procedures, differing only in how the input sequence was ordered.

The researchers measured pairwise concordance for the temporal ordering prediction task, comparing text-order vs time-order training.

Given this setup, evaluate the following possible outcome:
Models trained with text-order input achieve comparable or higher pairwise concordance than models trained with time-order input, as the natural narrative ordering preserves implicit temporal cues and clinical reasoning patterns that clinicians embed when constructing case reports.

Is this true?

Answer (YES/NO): NO